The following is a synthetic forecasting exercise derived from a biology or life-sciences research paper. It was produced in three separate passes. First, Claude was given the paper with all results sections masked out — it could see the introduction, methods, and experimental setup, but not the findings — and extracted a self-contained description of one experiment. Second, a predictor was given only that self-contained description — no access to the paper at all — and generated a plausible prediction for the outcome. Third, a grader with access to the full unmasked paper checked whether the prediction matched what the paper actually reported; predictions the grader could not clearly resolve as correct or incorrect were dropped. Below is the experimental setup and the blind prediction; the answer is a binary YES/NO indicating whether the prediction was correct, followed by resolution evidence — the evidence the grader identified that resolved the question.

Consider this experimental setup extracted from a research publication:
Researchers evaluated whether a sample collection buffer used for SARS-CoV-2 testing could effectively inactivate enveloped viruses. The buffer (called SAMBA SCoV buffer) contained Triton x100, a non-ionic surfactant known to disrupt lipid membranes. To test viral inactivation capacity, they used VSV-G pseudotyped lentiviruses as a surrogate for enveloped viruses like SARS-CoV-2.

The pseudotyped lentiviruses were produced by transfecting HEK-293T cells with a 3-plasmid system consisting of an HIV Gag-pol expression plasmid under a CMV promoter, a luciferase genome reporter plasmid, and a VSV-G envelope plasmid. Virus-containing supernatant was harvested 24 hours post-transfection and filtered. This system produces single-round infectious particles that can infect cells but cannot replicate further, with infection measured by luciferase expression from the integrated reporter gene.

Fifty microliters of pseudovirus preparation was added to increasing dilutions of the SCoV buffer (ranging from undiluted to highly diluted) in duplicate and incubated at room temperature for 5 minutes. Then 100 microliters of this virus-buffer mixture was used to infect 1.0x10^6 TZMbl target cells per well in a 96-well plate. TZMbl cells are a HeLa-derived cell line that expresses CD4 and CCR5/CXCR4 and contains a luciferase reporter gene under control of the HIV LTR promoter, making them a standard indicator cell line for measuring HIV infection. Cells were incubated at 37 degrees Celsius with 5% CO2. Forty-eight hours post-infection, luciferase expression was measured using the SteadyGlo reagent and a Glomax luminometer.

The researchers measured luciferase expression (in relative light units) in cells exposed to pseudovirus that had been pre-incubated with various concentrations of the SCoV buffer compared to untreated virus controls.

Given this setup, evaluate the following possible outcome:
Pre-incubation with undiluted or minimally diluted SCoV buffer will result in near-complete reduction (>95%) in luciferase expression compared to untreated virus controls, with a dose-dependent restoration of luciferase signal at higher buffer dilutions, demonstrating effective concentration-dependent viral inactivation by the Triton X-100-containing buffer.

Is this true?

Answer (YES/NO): YES